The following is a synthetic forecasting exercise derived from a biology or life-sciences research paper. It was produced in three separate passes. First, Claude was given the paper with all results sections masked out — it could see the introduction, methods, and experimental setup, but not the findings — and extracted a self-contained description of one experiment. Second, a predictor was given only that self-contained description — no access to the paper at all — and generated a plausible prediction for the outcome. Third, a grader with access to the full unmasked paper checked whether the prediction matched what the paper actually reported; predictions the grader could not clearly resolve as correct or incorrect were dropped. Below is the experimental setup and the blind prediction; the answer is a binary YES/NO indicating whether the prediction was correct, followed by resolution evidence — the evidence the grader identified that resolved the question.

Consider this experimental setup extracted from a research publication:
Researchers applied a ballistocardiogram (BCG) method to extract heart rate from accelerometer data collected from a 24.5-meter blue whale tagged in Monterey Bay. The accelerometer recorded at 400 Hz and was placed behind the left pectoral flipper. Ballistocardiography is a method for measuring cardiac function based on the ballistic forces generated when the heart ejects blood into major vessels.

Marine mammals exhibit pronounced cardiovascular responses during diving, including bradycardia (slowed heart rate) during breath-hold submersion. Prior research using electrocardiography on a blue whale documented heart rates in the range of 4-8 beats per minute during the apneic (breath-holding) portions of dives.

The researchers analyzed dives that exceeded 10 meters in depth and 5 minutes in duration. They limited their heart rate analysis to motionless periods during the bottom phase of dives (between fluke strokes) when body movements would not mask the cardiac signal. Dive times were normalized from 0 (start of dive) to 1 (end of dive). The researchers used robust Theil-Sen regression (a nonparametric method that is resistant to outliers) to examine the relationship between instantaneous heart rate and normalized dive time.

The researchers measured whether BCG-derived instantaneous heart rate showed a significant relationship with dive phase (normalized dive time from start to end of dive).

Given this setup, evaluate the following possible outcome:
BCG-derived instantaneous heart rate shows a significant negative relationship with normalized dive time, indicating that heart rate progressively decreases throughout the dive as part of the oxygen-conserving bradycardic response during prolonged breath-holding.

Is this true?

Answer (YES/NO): NO